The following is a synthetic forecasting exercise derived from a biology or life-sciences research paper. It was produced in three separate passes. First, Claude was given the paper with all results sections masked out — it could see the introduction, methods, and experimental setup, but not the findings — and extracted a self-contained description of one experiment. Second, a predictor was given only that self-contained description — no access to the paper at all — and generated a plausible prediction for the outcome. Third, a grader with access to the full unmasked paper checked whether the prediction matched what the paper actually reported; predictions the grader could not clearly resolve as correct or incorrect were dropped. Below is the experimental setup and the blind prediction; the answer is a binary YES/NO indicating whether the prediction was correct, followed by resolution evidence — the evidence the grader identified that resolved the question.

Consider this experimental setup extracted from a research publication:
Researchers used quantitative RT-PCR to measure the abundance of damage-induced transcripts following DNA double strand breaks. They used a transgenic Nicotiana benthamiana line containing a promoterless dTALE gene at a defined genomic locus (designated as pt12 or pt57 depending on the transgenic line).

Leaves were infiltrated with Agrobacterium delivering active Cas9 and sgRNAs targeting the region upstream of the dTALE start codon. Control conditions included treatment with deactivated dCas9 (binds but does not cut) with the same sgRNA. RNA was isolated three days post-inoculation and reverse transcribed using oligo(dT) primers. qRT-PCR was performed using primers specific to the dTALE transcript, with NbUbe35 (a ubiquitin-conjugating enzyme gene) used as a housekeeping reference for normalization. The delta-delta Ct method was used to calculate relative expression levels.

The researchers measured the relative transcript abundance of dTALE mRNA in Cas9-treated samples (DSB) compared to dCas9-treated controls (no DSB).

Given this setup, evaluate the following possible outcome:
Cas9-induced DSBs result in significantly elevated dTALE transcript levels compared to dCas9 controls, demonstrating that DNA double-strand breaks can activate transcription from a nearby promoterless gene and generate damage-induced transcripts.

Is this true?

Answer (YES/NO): YES